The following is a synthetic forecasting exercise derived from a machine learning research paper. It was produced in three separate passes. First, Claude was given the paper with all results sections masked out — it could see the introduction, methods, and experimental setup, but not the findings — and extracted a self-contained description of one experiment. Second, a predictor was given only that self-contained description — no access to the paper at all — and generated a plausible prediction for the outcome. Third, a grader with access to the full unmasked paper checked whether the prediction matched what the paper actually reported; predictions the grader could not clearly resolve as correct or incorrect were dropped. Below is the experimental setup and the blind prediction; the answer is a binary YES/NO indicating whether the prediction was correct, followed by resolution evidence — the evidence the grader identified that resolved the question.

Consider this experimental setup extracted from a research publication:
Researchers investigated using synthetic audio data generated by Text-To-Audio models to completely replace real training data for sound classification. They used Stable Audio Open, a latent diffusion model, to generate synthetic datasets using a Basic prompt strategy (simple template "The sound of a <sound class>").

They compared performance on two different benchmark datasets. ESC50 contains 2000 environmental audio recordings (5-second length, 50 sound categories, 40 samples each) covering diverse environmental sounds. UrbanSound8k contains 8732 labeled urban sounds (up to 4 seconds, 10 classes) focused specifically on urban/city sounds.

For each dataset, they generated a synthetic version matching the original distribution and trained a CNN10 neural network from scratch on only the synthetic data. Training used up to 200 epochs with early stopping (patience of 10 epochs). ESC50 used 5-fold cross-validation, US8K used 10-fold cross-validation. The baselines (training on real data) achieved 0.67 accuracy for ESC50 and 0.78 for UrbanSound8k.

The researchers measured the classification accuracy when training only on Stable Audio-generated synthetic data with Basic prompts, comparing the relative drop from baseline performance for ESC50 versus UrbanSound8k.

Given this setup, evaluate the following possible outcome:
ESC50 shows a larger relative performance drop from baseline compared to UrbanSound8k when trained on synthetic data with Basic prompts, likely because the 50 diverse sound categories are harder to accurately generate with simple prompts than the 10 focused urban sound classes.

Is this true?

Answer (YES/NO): NO